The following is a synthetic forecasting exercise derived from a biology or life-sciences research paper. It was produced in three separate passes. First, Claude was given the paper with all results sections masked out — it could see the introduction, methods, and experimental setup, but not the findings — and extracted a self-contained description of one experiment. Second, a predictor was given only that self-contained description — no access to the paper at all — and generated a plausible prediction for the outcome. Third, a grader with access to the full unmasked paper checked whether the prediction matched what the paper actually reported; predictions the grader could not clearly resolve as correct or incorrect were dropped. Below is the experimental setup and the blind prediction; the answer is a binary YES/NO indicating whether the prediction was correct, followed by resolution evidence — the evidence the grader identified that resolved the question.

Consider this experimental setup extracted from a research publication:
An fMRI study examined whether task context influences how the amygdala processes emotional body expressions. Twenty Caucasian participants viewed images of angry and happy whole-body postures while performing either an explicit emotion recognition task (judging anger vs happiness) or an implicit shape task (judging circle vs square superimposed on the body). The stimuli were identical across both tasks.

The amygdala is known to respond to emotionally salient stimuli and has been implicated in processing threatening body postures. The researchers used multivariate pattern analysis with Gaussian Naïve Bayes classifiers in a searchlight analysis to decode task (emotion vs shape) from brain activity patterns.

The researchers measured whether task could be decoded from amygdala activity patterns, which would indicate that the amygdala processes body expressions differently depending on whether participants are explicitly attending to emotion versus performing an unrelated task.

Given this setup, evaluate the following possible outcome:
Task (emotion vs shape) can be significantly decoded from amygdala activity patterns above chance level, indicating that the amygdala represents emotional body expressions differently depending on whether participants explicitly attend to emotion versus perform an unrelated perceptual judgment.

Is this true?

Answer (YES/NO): NO